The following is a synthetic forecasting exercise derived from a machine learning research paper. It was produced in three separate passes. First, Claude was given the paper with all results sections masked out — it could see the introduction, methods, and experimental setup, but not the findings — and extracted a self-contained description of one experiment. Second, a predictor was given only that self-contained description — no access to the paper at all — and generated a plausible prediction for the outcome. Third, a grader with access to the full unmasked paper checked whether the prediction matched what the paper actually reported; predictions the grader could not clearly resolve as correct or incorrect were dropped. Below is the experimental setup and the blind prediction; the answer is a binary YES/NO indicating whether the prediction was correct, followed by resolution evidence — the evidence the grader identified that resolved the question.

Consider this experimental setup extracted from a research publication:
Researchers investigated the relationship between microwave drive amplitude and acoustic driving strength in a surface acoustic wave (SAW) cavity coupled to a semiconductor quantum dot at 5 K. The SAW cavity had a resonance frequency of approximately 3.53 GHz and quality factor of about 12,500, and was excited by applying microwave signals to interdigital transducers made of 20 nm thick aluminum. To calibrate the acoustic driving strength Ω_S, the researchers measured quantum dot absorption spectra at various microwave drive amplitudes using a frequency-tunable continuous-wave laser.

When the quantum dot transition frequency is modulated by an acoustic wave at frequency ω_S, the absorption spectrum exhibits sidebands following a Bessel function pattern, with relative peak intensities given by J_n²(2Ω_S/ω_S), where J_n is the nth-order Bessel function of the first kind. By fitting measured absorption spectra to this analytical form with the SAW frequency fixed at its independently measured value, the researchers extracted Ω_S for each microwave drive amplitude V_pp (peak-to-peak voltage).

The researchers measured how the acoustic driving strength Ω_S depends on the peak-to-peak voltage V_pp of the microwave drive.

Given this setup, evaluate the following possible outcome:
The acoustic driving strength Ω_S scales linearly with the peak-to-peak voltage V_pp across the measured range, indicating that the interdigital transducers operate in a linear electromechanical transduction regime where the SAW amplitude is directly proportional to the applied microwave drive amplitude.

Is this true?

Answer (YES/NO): YES